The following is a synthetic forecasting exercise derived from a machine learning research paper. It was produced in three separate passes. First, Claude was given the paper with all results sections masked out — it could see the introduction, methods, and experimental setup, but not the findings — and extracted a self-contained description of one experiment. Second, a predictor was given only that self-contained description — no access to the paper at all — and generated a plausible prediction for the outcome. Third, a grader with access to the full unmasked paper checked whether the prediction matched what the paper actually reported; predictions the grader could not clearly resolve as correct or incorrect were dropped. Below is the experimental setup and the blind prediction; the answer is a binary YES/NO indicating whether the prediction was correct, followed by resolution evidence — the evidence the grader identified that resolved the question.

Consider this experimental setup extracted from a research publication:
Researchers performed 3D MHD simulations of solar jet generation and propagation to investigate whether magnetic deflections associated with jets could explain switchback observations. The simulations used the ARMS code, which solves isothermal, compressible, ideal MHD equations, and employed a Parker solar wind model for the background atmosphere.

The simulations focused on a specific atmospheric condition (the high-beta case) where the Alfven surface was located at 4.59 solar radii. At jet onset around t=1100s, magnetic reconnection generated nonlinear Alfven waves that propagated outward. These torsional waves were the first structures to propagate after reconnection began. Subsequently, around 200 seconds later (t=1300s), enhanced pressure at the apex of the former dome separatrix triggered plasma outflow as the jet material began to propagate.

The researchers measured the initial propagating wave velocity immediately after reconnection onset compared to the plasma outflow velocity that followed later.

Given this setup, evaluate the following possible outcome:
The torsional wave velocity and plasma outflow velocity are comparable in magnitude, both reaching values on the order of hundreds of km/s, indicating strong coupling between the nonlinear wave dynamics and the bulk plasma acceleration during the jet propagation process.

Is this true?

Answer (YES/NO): NO